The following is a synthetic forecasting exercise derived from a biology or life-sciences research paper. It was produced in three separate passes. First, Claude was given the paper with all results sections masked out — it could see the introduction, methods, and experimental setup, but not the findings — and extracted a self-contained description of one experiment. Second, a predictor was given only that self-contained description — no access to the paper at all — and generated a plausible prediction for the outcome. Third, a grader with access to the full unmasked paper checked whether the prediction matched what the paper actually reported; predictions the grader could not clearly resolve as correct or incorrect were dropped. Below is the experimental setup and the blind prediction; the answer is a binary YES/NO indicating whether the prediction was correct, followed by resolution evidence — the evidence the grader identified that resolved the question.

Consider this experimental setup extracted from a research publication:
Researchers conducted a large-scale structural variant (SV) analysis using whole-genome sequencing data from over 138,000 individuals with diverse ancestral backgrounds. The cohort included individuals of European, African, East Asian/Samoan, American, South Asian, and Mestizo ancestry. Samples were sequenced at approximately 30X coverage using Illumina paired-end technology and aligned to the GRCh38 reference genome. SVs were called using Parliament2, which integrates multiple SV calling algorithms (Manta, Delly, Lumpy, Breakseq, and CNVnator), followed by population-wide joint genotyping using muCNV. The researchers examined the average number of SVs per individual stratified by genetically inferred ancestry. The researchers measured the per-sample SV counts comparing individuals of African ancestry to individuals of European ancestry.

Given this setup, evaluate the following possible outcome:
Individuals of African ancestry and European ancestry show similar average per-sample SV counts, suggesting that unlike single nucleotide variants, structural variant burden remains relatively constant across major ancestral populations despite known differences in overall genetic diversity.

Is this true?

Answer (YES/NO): NO